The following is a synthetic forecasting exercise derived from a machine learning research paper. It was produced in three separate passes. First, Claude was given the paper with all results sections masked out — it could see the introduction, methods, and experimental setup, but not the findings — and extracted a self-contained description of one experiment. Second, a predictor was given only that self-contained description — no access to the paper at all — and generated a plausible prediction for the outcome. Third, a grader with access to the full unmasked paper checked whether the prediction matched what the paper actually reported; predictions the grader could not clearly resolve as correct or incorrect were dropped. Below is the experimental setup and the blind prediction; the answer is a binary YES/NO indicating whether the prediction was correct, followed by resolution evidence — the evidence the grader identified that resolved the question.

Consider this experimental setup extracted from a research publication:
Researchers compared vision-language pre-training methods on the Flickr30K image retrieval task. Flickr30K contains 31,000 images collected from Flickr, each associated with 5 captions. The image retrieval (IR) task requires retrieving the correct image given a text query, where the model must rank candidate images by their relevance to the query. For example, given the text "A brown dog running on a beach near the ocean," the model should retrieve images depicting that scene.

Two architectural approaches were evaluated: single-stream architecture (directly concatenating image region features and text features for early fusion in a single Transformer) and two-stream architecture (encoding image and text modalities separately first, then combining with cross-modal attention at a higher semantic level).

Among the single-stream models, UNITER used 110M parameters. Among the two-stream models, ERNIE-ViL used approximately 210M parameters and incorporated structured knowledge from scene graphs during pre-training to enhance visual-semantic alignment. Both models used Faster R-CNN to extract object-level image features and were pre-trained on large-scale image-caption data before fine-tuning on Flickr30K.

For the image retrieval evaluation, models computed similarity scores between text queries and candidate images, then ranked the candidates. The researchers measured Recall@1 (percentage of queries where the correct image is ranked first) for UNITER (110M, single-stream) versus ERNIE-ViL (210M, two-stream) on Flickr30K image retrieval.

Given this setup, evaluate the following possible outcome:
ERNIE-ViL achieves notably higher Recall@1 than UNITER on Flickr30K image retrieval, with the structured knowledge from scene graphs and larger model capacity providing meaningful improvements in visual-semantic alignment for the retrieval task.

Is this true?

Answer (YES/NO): NO